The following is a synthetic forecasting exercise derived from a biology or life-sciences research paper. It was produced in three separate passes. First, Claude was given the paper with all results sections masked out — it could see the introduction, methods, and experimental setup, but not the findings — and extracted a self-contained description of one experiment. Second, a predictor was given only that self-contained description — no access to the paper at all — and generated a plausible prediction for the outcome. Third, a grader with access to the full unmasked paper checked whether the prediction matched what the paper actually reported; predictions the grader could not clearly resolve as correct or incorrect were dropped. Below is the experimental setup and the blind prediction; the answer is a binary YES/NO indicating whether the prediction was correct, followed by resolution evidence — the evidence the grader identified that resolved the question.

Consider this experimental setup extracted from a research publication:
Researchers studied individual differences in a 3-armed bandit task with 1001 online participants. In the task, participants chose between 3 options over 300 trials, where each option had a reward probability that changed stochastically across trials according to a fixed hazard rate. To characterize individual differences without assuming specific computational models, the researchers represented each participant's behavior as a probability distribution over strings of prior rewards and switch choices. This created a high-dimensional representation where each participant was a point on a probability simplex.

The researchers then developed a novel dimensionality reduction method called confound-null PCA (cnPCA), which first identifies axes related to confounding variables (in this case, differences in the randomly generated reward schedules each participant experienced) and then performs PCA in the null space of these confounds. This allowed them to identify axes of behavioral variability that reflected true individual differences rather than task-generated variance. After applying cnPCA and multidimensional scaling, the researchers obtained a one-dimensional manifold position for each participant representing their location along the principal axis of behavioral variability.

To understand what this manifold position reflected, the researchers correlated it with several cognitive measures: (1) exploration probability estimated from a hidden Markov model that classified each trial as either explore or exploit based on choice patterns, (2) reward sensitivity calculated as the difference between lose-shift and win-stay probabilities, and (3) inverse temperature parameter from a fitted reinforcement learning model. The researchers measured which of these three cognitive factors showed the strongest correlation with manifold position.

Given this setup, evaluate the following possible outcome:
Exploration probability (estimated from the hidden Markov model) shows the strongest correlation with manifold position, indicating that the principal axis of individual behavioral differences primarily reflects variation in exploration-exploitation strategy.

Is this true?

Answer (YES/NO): YES